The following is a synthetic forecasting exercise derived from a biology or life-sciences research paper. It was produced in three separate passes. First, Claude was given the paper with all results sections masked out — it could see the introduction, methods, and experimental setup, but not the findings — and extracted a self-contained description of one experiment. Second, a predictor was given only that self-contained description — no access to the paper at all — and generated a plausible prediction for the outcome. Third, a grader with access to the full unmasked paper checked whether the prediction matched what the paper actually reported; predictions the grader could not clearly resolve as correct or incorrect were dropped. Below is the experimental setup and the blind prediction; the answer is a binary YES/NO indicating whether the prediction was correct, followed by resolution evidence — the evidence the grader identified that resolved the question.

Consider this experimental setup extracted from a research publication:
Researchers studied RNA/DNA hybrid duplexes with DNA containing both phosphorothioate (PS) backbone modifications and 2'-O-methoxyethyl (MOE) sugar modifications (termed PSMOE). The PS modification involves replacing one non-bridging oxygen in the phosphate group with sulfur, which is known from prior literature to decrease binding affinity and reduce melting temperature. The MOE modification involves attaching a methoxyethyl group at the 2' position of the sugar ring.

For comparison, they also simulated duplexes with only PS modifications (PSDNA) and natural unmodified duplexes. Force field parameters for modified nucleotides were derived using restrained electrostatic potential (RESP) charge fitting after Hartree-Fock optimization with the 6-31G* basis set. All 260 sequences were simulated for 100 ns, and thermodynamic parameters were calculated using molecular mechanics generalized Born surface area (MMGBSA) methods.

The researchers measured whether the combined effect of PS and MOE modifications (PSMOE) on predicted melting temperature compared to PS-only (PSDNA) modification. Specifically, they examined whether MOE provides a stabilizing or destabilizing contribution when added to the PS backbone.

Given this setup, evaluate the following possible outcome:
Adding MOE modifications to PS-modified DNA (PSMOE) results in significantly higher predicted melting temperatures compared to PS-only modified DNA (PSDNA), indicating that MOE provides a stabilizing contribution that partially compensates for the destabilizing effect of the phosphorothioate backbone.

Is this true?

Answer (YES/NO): YES